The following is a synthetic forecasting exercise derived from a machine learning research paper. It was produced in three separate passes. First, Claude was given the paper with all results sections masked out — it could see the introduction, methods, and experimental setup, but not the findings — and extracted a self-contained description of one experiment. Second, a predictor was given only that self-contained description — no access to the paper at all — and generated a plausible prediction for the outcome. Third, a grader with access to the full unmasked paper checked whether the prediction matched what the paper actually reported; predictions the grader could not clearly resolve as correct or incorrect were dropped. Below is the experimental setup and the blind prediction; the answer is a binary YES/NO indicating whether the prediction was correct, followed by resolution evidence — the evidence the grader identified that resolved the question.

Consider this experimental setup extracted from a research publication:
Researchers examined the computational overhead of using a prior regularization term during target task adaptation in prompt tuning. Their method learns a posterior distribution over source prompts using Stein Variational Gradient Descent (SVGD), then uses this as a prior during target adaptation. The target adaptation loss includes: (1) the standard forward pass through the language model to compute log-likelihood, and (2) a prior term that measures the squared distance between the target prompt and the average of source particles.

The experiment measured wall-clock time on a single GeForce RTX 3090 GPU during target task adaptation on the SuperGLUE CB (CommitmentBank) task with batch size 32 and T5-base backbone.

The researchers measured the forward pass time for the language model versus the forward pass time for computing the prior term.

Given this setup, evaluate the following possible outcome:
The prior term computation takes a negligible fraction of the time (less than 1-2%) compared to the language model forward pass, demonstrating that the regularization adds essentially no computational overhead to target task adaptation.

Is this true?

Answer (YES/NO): YES